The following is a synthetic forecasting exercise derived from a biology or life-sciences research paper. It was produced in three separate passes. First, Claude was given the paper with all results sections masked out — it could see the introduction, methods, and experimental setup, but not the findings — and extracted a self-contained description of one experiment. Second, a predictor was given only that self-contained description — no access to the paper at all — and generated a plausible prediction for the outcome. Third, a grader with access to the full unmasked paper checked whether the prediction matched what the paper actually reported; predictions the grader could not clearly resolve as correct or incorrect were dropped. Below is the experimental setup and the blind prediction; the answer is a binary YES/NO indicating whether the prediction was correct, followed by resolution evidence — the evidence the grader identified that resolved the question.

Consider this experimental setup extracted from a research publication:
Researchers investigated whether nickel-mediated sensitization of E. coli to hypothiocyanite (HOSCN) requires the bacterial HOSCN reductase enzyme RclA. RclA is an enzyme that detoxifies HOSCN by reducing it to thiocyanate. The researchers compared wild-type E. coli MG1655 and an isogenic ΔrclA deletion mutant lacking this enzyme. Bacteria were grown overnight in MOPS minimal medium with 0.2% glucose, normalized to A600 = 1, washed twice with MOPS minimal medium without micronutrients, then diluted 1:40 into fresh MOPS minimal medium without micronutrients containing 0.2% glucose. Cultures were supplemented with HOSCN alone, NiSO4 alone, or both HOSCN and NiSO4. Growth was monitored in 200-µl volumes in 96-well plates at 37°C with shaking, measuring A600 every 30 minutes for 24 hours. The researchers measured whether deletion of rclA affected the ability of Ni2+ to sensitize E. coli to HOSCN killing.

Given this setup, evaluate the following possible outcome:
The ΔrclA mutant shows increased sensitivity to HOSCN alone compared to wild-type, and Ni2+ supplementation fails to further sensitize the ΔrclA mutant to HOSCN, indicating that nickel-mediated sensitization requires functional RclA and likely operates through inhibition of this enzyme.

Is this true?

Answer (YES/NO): NO